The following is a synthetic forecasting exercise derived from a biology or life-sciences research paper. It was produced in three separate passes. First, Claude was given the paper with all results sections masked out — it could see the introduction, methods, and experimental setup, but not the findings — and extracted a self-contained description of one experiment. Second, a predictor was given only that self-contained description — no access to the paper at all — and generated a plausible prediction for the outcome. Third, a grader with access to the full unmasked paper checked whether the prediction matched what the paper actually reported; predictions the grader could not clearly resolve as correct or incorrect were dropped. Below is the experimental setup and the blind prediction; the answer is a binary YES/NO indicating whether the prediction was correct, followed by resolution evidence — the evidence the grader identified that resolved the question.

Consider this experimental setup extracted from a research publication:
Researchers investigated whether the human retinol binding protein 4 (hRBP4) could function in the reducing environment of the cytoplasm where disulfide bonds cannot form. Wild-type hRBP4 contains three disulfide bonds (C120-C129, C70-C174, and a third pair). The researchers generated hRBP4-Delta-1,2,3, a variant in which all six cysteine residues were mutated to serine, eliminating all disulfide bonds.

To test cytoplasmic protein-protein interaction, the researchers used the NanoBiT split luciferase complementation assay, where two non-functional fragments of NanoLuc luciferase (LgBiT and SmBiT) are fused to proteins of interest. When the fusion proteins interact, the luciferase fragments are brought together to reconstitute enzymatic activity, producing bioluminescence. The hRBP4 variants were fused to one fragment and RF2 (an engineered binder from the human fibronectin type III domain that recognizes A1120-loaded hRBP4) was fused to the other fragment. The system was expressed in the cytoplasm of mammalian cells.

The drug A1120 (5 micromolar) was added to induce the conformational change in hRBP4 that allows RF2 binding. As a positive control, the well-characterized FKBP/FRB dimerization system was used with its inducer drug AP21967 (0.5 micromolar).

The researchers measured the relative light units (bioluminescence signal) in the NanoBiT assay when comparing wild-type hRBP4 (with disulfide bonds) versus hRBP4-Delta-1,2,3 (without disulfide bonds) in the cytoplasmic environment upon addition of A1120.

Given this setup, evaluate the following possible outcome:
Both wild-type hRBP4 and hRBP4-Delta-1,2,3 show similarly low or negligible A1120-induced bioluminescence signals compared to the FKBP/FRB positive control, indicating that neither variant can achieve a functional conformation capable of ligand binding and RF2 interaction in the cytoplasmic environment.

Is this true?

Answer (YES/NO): YES